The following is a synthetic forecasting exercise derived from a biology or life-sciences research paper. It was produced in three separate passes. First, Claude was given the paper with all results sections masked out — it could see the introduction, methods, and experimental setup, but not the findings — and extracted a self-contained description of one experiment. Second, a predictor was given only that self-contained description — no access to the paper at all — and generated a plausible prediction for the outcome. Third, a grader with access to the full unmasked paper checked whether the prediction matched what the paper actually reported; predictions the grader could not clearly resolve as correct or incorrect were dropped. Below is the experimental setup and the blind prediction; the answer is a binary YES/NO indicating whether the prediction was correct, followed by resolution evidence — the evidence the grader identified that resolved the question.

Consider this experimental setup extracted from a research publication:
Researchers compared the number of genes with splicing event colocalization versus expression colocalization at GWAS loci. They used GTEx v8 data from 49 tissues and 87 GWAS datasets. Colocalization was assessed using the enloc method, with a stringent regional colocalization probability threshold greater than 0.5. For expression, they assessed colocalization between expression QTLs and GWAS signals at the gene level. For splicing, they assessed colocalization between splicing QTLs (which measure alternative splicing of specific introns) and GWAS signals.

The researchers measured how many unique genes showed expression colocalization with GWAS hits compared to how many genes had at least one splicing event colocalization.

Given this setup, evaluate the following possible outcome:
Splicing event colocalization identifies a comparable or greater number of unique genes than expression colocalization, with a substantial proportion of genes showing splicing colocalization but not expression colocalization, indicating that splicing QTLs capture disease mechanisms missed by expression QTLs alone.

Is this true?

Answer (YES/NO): NO